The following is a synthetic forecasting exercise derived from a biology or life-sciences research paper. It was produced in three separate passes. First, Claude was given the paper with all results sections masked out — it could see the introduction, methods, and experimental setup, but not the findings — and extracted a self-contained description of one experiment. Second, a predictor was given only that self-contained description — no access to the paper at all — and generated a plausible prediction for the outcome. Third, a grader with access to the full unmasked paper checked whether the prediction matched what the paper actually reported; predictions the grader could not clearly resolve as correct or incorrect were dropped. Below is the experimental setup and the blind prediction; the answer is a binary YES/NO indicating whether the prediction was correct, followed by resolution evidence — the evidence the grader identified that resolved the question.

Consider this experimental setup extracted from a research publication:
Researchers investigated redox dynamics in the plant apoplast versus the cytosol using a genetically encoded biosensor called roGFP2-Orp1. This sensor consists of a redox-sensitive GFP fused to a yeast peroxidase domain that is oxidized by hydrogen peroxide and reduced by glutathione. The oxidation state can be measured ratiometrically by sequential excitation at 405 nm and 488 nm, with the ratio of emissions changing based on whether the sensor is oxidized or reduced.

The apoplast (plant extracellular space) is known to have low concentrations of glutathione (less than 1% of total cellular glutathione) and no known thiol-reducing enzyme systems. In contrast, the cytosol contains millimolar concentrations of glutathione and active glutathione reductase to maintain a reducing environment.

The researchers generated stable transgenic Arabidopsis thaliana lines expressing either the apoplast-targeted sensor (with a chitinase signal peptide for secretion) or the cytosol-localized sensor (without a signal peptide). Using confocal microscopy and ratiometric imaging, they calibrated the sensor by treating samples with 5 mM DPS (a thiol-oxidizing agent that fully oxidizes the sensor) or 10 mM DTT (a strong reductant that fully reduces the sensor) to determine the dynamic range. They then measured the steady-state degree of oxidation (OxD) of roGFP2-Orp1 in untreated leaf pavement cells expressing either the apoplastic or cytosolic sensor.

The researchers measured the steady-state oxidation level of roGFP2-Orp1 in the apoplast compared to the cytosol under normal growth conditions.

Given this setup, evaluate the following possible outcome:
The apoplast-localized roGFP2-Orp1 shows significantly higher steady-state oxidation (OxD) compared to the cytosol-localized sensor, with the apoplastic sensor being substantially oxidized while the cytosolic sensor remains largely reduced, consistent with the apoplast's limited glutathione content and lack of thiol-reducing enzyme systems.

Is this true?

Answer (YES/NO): YES